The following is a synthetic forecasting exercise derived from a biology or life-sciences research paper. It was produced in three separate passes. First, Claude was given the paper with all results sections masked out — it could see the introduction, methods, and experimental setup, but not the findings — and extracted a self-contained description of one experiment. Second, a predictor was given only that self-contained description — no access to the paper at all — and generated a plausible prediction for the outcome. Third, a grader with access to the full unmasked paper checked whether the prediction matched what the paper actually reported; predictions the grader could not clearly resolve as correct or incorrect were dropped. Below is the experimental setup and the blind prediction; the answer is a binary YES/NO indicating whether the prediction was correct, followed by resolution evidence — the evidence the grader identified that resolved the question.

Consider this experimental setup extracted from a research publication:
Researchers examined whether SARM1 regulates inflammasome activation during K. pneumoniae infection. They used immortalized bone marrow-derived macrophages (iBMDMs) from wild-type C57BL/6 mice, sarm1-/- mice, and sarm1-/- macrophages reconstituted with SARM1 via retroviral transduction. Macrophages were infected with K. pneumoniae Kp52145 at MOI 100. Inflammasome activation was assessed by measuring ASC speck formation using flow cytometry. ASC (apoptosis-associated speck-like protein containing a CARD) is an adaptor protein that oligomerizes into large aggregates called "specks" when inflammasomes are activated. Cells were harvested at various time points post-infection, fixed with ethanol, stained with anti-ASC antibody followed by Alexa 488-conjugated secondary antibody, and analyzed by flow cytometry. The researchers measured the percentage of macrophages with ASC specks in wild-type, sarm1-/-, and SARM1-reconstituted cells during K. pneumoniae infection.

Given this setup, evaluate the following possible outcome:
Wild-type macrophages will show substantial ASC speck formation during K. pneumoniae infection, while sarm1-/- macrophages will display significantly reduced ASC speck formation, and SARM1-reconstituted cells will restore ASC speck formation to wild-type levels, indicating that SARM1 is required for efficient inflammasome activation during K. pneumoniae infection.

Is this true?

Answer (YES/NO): NO